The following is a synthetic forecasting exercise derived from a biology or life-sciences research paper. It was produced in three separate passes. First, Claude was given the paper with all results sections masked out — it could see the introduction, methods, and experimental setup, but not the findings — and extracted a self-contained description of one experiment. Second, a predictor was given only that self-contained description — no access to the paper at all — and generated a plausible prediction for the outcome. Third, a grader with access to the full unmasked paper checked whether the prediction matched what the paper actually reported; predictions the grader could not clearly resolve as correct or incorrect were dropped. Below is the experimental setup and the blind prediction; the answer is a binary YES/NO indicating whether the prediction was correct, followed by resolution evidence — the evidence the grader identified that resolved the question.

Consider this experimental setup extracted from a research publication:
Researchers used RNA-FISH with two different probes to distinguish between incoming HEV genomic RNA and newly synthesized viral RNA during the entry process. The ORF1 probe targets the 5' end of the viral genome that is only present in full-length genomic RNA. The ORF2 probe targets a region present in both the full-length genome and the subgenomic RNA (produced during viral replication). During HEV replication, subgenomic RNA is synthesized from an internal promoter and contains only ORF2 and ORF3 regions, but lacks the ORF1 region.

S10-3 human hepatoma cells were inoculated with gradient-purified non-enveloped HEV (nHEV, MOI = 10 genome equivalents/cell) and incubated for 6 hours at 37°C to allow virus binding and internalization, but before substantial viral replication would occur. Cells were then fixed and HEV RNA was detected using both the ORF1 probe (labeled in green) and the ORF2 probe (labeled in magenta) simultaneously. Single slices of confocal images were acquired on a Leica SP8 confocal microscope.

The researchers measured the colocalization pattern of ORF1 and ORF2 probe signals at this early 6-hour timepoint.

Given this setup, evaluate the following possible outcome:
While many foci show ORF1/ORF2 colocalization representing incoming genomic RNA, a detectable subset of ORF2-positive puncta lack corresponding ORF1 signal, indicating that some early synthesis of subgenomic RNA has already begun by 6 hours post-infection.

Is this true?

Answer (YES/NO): NO